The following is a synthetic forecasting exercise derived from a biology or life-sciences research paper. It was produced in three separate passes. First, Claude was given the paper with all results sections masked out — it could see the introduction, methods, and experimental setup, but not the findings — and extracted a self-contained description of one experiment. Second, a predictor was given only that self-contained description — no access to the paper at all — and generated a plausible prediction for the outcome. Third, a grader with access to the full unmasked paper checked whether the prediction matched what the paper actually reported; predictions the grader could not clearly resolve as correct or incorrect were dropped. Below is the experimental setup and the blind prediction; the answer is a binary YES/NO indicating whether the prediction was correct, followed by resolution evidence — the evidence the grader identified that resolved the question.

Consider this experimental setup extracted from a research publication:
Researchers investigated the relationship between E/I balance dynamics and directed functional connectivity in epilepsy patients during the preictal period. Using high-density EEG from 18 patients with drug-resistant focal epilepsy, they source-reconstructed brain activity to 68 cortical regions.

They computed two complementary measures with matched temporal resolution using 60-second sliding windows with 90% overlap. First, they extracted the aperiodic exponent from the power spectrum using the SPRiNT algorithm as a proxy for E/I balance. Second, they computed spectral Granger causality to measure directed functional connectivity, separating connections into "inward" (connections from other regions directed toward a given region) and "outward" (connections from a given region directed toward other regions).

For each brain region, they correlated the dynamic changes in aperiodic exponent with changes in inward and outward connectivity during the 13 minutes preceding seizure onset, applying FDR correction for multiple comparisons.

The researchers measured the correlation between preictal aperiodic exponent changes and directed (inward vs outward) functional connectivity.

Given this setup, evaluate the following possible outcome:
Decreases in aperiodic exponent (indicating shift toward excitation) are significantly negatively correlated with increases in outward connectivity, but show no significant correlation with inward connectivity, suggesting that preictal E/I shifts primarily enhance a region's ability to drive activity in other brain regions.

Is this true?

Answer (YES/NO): NO